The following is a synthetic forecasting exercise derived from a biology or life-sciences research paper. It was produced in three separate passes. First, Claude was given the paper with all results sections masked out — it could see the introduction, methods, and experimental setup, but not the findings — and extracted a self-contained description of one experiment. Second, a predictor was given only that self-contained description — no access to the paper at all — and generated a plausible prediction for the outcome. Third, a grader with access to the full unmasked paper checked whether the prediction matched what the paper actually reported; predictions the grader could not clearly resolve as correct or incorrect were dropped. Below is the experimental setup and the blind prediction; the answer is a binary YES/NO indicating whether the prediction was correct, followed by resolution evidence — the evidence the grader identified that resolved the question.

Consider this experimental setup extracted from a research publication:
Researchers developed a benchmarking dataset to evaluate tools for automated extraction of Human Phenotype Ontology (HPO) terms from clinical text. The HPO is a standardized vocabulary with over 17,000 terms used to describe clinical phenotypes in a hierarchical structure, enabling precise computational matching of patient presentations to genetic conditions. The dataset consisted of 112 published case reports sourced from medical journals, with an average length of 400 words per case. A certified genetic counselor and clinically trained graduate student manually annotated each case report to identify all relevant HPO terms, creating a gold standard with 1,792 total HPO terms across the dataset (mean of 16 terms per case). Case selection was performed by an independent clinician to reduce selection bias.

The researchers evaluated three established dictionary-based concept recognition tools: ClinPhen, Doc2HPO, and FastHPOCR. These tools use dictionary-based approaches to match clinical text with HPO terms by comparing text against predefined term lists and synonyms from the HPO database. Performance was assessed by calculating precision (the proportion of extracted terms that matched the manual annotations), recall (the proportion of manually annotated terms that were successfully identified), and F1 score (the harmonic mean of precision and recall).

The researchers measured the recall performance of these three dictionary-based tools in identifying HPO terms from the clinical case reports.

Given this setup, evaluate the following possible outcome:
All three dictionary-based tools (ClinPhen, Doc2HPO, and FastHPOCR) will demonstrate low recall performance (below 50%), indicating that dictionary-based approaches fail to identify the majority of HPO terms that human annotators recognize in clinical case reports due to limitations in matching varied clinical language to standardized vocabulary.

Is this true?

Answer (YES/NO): YES